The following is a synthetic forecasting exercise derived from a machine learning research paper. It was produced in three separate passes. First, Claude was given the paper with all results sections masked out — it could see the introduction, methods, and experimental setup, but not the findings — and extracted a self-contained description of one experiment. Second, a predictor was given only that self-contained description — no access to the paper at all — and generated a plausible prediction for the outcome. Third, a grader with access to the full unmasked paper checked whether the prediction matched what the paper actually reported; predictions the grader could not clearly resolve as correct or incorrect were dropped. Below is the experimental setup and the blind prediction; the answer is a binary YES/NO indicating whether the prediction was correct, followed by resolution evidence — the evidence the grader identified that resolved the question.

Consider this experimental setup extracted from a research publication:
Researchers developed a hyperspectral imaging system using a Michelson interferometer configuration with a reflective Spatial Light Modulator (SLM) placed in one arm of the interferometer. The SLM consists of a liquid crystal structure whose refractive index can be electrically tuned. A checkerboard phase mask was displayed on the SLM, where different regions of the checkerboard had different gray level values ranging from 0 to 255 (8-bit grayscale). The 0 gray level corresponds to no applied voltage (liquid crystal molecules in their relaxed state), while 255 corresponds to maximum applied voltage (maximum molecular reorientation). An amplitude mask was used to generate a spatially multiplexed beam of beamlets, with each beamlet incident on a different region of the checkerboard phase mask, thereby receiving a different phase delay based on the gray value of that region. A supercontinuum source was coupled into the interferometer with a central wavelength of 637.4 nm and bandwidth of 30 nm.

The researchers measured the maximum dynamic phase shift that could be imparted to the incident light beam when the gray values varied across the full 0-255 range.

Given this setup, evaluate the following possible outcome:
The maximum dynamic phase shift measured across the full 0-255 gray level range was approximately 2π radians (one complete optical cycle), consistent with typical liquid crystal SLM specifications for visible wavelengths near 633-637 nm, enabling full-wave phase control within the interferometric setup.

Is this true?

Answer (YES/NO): NO